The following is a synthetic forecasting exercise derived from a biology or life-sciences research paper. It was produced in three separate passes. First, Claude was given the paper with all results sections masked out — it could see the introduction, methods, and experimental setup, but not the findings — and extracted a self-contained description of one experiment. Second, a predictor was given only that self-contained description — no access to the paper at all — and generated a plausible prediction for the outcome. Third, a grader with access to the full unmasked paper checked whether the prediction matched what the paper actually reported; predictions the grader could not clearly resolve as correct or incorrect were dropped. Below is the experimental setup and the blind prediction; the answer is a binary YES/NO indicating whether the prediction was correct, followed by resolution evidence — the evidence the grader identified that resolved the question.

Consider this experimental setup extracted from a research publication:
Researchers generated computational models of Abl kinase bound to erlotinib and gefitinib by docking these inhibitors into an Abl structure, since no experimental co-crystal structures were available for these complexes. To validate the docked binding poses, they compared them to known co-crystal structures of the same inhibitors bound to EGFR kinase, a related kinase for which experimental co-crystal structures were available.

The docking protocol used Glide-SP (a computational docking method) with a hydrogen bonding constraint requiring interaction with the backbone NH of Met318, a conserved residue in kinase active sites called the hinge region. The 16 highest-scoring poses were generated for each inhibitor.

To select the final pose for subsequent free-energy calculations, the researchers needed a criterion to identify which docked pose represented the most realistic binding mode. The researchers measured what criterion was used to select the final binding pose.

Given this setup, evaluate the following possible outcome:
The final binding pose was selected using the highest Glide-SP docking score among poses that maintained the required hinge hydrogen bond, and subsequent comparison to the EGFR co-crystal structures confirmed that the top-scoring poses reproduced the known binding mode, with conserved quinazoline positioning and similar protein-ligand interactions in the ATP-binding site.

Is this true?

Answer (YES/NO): NO